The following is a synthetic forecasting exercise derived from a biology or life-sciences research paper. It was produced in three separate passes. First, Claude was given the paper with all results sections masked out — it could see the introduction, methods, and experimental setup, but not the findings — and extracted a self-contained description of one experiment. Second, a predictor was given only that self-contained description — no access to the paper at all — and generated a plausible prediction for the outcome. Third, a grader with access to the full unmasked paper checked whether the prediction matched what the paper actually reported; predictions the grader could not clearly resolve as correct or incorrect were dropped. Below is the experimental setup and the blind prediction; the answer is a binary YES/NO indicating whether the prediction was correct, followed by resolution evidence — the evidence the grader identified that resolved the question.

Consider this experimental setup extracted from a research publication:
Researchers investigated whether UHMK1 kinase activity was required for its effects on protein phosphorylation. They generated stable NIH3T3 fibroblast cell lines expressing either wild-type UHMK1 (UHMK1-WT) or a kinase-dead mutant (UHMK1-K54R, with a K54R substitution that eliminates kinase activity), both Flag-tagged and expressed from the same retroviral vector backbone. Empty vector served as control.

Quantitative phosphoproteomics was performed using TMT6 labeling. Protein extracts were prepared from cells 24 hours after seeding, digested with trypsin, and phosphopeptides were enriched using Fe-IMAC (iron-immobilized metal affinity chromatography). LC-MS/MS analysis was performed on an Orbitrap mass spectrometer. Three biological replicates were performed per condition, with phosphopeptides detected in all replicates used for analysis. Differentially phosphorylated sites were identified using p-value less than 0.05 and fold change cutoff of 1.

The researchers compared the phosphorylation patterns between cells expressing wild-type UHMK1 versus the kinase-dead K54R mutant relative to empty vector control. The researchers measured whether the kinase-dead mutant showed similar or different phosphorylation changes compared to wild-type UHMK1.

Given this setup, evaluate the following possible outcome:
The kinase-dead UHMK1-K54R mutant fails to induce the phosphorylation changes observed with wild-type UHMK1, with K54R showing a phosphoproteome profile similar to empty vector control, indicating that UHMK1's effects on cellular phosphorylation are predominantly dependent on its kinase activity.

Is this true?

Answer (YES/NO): NO